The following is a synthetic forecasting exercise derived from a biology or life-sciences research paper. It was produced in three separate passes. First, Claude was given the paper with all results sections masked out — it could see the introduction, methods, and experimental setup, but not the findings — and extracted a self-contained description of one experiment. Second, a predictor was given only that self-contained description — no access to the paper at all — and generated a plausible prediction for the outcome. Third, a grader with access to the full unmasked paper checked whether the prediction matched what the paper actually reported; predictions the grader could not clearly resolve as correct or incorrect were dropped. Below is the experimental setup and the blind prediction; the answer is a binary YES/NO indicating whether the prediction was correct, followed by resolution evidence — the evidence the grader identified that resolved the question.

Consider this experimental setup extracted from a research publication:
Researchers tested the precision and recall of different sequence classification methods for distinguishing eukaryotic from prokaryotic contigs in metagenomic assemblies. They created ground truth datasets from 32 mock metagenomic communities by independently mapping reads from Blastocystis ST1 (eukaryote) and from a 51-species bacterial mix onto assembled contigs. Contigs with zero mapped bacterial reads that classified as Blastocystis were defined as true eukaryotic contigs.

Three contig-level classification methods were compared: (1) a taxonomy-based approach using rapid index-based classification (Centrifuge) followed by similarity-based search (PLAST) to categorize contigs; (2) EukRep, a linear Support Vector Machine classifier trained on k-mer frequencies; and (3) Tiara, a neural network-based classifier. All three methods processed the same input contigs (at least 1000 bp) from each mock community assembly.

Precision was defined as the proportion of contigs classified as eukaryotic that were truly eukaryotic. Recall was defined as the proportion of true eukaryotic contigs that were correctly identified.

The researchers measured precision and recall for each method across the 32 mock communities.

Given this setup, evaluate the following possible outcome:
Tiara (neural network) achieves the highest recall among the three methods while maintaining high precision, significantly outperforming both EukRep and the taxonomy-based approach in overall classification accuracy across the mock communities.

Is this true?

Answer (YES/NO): NO